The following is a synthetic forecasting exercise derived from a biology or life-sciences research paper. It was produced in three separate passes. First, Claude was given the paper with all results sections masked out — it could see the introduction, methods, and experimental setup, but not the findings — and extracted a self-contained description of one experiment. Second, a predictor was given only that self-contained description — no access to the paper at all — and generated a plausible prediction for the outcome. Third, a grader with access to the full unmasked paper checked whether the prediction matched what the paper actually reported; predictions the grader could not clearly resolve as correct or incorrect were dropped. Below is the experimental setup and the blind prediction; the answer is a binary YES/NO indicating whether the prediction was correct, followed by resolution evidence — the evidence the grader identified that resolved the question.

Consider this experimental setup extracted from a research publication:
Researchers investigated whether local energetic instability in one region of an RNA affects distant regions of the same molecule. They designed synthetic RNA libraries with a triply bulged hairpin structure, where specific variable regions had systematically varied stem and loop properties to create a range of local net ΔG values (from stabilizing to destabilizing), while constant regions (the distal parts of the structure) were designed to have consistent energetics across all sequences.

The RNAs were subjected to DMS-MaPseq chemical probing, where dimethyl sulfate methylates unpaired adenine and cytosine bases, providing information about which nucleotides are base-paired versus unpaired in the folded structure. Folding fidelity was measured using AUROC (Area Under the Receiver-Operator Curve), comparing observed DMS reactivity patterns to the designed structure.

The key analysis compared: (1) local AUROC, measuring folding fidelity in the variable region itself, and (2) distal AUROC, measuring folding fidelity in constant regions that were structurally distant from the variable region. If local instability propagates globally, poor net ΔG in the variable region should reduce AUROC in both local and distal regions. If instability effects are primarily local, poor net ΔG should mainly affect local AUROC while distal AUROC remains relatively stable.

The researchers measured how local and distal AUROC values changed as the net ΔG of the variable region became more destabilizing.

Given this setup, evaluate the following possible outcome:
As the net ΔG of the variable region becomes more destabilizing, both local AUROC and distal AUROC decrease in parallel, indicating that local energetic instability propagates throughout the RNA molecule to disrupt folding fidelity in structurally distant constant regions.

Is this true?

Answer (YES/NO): NO